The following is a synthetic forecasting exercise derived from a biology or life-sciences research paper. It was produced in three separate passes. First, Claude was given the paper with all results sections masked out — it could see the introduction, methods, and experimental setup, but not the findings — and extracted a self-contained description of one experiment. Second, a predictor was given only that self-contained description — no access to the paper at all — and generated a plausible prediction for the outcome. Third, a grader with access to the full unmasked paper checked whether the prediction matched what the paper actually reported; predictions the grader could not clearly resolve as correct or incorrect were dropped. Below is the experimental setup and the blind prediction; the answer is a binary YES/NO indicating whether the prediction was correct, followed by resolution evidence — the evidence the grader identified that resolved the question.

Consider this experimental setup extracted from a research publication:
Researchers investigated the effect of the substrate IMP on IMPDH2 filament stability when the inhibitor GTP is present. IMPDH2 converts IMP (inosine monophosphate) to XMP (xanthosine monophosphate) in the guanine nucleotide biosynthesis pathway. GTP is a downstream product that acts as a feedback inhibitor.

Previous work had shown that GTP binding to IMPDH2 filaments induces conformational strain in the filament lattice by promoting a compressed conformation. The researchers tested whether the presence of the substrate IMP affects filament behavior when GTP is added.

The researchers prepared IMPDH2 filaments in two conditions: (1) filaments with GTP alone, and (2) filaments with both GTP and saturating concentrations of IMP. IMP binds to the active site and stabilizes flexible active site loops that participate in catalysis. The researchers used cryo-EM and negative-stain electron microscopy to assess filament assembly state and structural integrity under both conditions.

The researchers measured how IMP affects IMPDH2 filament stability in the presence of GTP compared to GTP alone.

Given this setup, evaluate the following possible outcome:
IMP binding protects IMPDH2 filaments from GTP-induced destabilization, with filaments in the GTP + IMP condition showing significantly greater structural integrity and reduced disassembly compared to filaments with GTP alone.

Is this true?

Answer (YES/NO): YES